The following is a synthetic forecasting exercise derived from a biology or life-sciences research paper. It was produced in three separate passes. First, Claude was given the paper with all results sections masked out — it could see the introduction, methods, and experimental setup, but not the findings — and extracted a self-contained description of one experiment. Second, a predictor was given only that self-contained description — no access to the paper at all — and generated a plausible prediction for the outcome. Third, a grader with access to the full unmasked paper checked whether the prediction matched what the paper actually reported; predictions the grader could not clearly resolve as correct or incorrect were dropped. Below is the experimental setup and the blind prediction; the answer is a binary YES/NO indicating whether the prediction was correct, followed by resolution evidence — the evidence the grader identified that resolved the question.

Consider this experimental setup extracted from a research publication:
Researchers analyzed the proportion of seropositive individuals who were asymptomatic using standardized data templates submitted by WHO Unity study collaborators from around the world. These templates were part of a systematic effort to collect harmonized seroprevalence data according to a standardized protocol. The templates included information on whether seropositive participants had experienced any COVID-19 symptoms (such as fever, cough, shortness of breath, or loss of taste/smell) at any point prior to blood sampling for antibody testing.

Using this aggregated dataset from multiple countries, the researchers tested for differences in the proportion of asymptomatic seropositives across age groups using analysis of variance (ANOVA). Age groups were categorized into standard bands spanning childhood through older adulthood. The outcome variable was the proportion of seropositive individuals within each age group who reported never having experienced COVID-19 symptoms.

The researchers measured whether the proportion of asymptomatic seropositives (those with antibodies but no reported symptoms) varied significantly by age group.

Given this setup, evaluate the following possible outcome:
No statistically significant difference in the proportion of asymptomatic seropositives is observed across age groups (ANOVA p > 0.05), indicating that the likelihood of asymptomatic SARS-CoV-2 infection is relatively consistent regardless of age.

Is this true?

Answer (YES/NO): YES